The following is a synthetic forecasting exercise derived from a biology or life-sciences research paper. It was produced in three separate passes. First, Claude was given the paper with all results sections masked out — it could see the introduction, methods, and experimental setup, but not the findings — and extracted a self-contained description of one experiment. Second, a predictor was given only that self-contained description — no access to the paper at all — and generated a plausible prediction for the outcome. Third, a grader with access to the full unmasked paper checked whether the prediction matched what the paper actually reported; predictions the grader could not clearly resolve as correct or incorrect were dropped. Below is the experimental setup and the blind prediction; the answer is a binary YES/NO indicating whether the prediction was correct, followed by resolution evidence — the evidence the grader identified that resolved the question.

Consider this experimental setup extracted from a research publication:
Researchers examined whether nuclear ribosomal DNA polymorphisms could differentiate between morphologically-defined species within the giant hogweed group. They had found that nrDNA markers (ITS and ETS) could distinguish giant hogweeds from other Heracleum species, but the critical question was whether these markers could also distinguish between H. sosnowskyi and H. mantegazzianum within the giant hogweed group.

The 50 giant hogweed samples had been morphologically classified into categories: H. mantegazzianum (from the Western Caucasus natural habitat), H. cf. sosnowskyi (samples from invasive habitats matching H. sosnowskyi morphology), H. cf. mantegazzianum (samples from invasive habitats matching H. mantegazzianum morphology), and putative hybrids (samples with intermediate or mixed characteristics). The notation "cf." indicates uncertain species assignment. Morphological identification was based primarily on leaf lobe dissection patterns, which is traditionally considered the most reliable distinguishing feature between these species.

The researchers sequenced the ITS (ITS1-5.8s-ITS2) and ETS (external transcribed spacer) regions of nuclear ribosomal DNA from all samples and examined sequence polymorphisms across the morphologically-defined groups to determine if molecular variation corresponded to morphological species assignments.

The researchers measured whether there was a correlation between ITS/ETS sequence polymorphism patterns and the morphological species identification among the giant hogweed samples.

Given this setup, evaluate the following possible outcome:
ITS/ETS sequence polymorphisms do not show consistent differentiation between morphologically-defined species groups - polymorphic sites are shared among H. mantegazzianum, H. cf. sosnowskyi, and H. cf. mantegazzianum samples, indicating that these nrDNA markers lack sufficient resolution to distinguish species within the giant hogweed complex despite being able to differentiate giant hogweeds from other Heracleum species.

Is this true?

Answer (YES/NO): YES